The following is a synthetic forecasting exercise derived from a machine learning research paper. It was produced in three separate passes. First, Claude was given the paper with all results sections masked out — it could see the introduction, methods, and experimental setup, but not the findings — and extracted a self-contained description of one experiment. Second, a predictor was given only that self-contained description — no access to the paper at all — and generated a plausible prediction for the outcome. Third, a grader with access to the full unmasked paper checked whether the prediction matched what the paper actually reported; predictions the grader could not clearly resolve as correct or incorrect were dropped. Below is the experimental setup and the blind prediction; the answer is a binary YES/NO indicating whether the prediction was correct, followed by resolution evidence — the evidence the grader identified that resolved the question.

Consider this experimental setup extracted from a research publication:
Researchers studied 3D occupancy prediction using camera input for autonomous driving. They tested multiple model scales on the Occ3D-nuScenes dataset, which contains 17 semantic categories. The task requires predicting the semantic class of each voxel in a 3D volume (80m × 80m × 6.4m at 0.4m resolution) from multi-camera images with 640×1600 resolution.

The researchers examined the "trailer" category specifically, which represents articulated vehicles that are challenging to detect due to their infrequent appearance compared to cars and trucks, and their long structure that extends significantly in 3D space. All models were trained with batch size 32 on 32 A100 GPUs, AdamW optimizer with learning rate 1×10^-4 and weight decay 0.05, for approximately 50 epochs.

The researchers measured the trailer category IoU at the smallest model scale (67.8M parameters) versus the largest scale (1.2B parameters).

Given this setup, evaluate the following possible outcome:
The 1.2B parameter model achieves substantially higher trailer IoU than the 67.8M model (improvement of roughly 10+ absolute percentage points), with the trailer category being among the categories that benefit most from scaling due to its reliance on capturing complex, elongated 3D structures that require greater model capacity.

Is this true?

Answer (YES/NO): YES